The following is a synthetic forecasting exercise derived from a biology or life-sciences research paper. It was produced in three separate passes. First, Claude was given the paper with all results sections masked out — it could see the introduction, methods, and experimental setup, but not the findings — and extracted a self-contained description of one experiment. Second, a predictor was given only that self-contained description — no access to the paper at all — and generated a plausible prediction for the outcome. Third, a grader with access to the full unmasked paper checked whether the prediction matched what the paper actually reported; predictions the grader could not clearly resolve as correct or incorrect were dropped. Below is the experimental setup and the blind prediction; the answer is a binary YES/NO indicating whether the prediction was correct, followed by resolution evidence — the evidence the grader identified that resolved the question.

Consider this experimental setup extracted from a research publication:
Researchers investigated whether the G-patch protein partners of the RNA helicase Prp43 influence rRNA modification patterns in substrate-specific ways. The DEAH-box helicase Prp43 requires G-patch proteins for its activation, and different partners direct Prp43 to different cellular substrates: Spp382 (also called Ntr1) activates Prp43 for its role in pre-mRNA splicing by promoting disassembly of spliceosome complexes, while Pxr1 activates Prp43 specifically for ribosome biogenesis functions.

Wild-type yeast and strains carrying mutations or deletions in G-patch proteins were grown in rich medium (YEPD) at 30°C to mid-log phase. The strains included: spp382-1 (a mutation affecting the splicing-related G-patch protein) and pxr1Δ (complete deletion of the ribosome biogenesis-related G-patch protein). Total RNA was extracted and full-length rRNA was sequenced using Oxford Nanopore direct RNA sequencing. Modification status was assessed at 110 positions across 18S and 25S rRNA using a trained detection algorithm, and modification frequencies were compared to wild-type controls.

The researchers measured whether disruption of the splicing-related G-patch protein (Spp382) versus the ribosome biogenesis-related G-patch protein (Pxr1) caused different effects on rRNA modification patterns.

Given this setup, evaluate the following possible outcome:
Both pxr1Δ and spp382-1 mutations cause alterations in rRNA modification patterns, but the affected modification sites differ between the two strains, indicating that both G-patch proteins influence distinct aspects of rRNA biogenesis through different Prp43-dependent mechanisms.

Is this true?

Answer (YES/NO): NO